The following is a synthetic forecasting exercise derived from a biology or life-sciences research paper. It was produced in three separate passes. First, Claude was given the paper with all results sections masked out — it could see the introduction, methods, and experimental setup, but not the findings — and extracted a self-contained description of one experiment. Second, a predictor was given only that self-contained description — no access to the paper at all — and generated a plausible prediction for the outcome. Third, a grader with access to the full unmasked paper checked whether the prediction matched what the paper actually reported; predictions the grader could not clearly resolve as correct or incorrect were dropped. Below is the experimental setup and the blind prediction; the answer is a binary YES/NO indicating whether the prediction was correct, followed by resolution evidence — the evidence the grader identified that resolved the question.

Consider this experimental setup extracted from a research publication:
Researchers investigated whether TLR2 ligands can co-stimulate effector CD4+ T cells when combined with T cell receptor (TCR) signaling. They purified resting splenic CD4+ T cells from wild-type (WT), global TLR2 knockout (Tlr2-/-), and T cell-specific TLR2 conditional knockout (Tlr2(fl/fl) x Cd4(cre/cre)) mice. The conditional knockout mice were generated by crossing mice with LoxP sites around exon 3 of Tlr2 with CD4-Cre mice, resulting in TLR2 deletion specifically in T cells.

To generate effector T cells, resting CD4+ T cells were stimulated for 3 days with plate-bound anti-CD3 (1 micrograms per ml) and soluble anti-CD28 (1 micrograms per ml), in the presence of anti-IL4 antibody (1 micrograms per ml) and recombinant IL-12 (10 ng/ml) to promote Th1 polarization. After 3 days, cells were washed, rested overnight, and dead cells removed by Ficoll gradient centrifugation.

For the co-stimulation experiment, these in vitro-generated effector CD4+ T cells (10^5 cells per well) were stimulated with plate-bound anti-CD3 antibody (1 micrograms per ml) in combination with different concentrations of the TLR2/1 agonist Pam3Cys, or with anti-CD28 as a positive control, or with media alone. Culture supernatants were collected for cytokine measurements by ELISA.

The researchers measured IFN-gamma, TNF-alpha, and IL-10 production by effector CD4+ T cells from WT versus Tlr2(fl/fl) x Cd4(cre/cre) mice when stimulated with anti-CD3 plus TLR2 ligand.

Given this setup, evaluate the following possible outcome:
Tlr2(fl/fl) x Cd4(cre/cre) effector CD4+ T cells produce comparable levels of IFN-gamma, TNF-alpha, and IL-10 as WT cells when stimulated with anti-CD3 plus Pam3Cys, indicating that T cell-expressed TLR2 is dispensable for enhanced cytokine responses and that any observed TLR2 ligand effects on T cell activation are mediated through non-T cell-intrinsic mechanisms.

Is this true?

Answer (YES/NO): NO